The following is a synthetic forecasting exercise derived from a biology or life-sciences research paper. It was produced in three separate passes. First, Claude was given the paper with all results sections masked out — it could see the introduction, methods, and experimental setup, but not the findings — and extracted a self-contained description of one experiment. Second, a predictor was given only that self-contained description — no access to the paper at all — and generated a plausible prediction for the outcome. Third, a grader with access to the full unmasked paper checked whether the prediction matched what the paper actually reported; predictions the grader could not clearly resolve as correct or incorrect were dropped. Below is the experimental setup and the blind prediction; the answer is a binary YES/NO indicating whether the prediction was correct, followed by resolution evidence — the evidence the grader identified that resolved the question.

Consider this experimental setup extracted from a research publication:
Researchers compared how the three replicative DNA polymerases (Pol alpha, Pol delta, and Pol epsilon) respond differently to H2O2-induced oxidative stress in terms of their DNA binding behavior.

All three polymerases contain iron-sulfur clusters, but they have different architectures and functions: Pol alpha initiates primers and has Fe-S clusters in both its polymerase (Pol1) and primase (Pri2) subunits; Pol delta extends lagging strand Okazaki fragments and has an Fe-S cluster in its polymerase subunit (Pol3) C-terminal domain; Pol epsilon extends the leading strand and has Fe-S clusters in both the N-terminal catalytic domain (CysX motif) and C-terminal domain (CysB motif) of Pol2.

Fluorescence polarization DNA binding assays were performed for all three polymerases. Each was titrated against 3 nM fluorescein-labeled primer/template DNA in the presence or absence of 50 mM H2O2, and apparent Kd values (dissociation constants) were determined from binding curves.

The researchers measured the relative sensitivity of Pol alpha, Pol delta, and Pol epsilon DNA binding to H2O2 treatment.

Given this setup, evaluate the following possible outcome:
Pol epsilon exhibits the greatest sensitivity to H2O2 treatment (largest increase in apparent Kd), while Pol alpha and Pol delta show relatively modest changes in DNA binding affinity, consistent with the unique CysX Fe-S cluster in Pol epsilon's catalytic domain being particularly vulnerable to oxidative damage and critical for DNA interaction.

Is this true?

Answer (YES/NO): NO